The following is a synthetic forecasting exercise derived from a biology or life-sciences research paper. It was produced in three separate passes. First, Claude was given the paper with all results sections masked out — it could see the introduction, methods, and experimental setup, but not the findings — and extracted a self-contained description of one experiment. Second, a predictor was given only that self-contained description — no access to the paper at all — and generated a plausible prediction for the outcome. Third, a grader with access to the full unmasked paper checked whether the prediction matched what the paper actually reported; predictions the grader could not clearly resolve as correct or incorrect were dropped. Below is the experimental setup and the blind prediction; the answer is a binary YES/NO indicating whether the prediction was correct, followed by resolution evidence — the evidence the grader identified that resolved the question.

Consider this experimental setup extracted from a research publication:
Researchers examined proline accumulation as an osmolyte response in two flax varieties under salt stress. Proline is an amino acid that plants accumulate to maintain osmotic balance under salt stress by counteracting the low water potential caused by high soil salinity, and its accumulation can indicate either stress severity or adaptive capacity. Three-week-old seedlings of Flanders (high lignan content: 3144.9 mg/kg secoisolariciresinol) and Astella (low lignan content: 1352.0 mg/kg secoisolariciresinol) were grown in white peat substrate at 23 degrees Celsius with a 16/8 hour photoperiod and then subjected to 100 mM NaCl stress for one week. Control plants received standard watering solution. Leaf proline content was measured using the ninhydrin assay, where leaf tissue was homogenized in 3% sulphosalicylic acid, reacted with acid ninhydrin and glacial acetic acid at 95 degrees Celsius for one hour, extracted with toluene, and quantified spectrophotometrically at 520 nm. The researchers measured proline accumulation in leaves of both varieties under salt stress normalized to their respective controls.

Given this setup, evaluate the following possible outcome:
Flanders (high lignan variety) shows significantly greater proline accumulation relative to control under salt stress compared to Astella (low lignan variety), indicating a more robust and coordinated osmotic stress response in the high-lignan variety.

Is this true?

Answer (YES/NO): YES